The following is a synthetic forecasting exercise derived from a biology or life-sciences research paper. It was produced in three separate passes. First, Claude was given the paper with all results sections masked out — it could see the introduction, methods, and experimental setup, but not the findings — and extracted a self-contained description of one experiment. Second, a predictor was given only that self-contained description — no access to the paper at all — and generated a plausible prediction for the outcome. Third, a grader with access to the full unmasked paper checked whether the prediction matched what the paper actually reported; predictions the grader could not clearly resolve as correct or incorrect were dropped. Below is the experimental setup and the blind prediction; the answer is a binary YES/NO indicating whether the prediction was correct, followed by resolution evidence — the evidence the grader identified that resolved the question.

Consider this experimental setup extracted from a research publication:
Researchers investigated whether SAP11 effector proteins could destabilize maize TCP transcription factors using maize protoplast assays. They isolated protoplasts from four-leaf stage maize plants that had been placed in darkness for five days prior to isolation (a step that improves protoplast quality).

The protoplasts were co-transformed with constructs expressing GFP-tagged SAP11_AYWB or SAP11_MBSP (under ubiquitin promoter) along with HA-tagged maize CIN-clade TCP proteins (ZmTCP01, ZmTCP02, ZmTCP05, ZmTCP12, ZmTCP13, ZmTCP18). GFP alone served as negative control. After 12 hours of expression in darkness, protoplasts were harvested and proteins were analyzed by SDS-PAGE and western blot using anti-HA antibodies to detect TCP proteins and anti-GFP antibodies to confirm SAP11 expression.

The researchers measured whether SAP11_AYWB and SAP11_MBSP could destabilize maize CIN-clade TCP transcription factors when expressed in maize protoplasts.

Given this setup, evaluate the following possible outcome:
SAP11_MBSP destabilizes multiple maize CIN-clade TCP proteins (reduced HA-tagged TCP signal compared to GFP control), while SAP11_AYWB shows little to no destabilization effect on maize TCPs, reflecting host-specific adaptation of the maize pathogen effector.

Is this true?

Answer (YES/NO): NO